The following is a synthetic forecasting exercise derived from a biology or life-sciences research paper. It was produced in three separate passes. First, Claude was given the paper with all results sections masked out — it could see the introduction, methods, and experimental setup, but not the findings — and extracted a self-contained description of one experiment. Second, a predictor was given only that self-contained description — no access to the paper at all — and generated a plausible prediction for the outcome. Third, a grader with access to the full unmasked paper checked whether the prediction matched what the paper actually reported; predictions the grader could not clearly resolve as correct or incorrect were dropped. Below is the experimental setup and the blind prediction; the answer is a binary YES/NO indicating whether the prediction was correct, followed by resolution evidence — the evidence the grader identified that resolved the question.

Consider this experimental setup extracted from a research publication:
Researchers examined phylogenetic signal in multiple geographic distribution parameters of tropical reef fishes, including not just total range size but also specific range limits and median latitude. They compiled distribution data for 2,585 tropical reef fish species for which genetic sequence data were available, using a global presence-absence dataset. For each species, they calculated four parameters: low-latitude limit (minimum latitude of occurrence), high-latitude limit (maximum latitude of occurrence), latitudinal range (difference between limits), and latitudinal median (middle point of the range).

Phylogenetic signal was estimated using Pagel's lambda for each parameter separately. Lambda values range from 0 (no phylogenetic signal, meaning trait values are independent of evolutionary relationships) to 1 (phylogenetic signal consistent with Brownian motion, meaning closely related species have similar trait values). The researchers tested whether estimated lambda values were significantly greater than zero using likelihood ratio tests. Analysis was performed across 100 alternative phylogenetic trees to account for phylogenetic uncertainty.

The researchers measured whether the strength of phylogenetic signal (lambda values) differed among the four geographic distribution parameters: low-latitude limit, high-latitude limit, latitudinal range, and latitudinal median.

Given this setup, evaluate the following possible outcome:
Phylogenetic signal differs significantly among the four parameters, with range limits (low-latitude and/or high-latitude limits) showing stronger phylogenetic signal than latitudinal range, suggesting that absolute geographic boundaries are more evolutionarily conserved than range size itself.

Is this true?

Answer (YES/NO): NO